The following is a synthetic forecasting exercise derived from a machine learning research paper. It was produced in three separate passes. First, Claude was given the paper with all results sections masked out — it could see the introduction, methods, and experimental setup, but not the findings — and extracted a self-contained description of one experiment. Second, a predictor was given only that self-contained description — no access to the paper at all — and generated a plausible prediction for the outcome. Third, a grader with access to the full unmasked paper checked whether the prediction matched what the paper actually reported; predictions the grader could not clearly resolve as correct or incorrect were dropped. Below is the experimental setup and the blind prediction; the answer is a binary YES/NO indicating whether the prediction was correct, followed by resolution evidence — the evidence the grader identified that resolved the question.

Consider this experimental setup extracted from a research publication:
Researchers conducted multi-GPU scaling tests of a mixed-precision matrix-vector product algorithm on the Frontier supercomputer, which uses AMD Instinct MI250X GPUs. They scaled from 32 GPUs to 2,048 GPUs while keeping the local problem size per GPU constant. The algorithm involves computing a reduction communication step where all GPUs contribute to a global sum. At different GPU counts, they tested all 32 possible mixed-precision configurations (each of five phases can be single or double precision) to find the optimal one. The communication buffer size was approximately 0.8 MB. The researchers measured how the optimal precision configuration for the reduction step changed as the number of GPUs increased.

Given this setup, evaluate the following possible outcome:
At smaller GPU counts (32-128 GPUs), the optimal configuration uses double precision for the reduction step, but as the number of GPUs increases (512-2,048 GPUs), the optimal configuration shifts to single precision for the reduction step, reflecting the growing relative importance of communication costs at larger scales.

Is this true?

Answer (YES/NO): YES